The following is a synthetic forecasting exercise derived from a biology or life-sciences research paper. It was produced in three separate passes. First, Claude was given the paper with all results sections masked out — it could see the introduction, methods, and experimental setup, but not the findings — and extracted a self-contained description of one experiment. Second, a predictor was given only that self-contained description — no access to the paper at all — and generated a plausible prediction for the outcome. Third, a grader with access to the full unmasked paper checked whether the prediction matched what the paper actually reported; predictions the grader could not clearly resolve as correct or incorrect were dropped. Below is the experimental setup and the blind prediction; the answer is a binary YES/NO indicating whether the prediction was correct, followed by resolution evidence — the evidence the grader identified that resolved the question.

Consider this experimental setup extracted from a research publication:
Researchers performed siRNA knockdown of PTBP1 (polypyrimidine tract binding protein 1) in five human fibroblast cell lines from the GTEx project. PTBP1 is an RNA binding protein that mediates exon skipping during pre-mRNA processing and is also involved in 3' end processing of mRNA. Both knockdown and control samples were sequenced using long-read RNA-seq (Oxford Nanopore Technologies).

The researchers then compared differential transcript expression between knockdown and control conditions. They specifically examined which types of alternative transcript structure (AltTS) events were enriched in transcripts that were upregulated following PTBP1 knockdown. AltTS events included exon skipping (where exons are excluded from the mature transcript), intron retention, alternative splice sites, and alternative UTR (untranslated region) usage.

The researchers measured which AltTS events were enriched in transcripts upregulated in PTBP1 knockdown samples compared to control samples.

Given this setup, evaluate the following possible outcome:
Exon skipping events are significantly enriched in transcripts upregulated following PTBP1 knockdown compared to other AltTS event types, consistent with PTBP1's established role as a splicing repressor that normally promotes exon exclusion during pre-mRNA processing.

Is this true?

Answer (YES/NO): NO